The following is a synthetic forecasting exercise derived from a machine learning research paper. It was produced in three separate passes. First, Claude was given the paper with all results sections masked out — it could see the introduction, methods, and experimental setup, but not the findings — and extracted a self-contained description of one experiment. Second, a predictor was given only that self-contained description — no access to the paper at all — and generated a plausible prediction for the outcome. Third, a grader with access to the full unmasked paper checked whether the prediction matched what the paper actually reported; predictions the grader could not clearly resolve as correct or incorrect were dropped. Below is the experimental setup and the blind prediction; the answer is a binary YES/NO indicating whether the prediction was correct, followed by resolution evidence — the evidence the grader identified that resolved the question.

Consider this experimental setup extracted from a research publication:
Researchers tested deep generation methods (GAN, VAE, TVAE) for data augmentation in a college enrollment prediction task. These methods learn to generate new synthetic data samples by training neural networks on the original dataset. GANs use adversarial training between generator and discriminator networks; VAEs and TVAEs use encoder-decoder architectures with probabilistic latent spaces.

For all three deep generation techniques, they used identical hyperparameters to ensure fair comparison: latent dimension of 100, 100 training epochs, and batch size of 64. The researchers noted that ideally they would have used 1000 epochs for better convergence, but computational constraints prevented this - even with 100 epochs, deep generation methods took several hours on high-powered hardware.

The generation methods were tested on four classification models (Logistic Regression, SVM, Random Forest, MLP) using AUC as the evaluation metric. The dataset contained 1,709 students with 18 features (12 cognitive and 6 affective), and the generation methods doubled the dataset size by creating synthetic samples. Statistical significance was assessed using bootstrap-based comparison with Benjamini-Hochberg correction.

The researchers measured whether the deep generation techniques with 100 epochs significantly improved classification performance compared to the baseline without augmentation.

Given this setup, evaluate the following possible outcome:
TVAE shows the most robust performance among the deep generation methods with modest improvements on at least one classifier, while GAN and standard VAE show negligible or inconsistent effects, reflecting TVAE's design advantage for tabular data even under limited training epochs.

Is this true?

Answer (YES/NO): NO